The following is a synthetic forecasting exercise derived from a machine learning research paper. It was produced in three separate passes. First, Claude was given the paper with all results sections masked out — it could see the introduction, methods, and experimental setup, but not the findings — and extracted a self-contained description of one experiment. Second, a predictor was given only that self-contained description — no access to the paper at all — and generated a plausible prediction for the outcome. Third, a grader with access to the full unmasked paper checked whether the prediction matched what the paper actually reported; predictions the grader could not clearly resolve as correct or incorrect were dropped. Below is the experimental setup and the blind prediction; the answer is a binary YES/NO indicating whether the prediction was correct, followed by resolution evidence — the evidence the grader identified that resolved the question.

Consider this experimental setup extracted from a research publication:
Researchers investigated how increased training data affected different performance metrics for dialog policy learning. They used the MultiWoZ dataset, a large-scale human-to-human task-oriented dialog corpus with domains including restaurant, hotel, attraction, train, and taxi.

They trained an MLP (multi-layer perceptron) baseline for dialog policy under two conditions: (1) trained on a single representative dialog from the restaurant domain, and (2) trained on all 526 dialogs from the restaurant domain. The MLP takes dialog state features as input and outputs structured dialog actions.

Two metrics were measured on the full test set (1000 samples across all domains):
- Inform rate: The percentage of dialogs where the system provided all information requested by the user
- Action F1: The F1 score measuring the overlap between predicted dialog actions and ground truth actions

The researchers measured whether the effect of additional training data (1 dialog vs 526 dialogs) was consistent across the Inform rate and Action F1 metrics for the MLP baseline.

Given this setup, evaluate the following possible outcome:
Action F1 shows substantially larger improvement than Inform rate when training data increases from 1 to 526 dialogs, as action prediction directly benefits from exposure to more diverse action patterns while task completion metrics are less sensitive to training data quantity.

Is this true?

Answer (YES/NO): YES